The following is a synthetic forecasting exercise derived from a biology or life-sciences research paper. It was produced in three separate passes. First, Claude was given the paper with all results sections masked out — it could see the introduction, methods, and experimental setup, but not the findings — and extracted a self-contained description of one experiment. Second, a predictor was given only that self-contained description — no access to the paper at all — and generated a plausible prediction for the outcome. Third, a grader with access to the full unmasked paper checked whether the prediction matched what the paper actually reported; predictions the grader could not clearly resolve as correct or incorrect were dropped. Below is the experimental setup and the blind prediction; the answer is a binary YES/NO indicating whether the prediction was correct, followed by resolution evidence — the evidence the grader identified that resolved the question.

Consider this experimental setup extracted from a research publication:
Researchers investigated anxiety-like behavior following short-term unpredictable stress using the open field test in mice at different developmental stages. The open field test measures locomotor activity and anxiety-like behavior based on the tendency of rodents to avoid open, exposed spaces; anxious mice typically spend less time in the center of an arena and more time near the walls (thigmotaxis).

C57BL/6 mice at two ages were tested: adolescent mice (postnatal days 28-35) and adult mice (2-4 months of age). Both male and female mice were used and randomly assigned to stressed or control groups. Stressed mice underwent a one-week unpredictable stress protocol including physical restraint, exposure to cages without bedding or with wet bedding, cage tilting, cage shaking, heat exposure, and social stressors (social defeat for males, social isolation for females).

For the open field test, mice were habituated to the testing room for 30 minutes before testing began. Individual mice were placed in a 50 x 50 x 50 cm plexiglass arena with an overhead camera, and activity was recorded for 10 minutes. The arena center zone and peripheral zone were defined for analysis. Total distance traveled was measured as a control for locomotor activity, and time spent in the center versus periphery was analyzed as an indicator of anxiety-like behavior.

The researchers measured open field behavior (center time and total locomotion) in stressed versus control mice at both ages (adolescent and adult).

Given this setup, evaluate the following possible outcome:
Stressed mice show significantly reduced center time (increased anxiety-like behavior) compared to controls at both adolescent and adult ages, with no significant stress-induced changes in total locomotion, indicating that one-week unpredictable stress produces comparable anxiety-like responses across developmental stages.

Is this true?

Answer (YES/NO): NO